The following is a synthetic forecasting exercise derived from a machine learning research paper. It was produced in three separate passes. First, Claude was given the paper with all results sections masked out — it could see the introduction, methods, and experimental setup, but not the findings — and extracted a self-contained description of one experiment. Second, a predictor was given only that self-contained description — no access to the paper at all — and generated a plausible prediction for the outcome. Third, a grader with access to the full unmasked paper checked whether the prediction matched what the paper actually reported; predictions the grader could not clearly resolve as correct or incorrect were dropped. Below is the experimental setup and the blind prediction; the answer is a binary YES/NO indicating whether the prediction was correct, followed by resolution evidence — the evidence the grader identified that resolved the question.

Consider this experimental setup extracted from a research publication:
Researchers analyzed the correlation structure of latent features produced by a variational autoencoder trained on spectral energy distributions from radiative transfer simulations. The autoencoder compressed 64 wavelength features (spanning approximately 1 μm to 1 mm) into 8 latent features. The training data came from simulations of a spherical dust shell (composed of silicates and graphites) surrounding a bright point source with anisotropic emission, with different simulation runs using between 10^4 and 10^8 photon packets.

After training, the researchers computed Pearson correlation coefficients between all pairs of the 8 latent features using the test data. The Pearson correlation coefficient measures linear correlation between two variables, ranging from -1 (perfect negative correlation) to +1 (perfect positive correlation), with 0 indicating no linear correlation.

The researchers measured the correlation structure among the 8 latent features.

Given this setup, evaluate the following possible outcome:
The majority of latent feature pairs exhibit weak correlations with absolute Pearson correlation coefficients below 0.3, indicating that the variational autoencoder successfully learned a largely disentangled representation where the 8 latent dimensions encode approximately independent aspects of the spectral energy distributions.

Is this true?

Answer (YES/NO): NO